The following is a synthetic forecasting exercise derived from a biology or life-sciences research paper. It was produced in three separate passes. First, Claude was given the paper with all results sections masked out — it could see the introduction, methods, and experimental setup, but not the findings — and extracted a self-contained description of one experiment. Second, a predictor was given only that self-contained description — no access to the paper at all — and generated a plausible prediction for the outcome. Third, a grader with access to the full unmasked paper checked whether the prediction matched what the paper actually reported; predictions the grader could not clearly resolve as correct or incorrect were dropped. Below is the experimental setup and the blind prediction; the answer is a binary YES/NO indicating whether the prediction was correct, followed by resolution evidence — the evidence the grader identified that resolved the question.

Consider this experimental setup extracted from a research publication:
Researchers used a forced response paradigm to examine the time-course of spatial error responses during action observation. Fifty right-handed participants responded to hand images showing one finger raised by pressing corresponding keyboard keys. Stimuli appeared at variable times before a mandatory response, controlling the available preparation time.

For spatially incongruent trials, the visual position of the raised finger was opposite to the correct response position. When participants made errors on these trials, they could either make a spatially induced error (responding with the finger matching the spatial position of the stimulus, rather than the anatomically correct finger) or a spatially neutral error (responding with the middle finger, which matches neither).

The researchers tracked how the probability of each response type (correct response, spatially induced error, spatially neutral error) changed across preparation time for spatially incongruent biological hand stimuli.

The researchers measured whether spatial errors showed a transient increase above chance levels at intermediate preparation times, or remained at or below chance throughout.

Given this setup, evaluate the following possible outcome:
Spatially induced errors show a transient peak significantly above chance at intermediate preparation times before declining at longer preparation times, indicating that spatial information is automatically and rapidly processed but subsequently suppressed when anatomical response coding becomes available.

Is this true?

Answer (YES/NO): YES